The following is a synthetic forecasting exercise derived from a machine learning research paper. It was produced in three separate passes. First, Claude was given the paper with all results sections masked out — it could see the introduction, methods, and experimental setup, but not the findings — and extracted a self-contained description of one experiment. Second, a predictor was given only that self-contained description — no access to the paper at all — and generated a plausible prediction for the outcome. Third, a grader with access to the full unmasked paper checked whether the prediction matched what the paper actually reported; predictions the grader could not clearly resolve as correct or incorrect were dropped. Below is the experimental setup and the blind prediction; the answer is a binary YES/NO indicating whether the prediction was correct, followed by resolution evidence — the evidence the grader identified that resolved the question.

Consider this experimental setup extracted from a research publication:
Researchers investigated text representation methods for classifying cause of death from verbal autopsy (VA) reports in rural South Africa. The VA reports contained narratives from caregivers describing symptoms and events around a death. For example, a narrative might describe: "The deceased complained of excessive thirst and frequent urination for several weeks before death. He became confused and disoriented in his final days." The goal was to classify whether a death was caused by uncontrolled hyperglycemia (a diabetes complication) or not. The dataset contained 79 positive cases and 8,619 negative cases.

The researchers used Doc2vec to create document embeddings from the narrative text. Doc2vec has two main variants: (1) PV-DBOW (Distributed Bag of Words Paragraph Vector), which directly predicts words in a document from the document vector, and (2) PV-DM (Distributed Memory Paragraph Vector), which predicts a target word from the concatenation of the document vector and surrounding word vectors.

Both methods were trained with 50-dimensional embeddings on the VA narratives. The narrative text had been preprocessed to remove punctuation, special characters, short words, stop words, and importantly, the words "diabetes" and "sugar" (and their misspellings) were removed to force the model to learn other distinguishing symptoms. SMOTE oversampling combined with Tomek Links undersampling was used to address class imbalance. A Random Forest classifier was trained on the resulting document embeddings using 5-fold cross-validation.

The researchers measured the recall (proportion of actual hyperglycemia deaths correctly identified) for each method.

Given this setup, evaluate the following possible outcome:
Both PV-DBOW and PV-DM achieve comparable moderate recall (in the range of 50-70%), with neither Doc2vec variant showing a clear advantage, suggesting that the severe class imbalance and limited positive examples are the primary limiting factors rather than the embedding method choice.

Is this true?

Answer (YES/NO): NO